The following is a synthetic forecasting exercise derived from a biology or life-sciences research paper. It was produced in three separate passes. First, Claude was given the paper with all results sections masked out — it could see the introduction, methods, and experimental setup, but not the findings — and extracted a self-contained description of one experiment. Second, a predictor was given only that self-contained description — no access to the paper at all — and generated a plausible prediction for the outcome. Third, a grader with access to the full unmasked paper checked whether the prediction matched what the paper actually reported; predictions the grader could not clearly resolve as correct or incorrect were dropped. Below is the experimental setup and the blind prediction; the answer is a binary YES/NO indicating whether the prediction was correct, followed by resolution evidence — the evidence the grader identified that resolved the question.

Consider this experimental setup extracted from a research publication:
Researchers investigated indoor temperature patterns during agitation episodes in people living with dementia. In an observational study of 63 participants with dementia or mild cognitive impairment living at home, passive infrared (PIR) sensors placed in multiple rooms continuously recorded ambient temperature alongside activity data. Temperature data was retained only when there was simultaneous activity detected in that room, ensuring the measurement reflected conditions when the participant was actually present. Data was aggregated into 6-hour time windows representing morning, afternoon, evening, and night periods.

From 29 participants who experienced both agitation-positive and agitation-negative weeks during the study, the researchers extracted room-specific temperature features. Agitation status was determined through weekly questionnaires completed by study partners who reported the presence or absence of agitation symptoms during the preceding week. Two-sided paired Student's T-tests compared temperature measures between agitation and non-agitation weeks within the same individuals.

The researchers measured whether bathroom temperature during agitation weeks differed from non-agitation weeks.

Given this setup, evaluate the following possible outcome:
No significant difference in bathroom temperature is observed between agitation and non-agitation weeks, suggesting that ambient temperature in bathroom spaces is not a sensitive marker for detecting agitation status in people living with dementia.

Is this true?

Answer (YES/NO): NO